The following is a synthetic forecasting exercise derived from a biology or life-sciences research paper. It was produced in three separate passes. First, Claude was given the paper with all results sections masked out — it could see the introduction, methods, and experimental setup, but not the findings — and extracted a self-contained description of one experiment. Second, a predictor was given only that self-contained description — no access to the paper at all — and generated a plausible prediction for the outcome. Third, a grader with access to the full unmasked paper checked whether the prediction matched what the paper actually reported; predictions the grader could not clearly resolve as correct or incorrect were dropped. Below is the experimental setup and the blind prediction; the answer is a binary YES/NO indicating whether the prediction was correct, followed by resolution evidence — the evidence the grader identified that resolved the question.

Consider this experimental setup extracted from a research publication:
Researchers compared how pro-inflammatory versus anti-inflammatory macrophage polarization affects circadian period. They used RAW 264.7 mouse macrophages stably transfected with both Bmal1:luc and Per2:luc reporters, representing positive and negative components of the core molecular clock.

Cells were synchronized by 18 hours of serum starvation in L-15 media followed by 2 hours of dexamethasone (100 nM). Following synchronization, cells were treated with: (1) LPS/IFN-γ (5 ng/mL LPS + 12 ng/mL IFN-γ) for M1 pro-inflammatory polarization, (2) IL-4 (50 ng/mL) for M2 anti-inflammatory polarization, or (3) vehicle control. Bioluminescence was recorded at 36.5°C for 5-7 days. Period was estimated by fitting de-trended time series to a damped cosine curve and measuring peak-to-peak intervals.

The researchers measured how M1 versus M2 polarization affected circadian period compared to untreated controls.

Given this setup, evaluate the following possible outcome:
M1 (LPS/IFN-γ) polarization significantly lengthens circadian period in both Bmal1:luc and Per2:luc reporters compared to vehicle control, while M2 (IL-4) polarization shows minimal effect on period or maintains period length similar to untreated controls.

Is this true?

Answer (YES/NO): NO